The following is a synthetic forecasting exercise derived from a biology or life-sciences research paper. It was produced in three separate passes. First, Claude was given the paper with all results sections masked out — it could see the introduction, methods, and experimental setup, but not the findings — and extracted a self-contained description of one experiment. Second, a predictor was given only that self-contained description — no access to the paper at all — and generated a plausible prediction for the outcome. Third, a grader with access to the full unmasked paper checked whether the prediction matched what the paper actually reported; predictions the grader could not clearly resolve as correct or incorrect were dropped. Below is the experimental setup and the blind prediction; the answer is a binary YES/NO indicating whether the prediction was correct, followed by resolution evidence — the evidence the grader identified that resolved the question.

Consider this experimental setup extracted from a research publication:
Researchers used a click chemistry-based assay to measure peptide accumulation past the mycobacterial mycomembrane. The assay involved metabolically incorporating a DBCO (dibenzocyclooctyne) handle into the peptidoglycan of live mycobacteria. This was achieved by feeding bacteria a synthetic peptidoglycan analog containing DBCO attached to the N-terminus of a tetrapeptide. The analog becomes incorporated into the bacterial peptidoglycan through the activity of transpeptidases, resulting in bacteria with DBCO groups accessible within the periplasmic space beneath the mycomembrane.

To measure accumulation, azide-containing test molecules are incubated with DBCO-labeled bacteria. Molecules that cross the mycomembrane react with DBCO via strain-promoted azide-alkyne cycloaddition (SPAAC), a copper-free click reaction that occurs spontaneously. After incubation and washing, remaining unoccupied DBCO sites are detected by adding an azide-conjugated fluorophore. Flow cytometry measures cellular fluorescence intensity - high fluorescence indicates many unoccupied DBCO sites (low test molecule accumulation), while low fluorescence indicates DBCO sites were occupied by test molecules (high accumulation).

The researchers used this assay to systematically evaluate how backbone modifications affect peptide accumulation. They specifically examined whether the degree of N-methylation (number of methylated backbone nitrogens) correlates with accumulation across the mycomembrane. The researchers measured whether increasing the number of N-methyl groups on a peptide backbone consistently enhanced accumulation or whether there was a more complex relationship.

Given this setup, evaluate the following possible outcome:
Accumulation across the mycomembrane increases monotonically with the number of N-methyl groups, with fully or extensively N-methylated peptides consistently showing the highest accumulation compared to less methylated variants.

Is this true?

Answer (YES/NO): NO